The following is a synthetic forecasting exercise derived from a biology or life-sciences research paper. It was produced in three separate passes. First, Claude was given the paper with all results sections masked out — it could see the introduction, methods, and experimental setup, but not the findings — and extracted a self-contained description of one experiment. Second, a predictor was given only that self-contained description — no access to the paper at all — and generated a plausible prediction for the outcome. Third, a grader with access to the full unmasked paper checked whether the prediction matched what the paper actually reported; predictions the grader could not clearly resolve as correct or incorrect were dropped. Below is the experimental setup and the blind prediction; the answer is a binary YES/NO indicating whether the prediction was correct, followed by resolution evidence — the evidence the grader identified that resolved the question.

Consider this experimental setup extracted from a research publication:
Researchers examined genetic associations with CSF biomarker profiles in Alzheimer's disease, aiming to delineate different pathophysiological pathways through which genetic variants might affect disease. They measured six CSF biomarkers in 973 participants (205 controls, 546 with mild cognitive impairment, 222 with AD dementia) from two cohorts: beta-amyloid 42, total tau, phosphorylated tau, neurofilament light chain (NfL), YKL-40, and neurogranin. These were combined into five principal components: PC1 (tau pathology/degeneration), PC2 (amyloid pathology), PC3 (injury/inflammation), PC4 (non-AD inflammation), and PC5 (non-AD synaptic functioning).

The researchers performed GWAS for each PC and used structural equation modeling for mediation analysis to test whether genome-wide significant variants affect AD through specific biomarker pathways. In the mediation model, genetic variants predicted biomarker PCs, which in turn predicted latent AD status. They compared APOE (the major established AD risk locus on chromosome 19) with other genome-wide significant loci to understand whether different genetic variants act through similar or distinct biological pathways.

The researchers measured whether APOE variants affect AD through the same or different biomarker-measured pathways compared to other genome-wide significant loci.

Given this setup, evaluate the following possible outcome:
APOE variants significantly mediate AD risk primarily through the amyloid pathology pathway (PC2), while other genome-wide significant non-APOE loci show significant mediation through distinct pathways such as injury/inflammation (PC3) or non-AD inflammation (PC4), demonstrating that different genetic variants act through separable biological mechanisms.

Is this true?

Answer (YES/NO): NO